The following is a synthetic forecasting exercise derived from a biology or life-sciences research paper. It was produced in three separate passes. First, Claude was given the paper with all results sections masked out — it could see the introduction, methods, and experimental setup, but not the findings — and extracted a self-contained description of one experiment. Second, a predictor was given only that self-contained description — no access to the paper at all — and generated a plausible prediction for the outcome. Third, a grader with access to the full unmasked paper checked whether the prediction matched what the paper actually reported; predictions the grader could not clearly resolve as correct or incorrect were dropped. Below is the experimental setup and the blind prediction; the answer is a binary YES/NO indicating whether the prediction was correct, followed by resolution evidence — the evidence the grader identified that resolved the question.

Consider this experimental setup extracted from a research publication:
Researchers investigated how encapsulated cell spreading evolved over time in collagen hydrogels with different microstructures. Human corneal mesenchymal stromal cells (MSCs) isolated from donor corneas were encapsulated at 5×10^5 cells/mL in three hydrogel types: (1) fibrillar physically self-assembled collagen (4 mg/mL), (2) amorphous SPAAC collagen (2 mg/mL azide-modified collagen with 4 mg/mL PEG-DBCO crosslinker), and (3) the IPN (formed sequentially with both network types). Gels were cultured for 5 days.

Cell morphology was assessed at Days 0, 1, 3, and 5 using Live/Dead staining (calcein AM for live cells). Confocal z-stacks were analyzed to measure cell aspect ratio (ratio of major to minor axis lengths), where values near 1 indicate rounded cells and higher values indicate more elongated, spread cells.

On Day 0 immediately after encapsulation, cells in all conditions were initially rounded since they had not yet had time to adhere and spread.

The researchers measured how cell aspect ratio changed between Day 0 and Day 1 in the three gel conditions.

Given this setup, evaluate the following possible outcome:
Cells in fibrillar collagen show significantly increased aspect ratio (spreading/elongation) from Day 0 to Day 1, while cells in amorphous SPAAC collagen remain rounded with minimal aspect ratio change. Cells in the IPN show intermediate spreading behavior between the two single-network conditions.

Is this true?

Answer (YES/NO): NO